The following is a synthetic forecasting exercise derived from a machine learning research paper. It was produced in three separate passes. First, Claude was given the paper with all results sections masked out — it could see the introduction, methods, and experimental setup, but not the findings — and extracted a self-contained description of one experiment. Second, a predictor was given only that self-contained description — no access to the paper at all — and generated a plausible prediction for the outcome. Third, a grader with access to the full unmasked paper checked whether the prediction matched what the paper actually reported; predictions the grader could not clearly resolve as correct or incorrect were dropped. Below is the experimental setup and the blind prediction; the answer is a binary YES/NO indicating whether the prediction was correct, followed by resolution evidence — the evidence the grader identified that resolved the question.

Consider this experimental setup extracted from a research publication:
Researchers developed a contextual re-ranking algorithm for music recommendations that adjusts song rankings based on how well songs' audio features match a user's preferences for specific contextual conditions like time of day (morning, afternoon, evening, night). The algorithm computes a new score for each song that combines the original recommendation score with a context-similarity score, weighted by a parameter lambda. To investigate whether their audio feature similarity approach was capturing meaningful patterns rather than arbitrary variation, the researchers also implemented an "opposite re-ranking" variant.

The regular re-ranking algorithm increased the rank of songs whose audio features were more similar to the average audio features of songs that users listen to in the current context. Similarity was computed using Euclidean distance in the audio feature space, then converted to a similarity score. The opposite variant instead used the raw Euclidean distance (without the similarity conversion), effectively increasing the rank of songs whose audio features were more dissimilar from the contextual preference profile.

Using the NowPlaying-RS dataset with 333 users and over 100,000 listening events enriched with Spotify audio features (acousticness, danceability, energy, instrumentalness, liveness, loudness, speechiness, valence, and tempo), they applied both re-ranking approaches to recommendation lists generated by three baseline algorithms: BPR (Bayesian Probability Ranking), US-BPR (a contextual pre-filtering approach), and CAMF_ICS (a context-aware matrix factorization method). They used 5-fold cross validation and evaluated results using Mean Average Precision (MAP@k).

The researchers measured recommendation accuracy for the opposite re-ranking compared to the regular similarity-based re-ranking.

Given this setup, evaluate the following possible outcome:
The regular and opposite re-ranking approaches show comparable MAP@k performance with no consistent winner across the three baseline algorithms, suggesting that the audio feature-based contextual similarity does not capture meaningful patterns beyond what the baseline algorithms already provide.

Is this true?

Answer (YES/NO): NO